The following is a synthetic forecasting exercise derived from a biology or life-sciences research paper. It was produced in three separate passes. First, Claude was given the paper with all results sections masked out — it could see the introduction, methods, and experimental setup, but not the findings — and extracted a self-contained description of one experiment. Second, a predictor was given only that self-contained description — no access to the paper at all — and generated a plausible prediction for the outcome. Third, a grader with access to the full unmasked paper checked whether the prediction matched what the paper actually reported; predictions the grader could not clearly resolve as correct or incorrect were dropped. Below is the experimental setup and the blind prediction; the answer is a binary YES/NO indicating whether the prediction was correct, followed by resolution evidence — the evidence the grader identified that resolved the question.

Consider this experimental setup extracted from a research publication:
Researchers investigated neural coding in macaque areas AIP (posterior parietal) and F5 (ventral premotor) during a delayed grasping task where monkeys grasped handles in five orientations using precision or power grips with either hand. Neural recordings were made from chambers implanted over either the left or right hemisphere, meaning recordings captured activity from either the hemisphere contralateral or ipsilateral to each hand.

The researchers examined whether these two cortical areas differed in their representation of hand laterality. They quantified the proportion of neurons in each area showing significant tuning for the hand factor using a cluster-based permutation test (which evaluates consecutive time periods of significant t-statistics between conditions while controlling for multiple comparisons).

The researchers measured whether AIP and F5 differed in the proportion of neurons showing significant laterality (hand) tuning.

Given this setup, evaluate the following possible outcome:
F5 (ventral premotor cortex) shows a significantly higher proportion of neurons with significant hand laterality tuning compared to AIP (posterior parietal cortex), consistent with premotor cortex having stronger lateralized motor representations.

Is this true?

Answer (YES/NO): YES